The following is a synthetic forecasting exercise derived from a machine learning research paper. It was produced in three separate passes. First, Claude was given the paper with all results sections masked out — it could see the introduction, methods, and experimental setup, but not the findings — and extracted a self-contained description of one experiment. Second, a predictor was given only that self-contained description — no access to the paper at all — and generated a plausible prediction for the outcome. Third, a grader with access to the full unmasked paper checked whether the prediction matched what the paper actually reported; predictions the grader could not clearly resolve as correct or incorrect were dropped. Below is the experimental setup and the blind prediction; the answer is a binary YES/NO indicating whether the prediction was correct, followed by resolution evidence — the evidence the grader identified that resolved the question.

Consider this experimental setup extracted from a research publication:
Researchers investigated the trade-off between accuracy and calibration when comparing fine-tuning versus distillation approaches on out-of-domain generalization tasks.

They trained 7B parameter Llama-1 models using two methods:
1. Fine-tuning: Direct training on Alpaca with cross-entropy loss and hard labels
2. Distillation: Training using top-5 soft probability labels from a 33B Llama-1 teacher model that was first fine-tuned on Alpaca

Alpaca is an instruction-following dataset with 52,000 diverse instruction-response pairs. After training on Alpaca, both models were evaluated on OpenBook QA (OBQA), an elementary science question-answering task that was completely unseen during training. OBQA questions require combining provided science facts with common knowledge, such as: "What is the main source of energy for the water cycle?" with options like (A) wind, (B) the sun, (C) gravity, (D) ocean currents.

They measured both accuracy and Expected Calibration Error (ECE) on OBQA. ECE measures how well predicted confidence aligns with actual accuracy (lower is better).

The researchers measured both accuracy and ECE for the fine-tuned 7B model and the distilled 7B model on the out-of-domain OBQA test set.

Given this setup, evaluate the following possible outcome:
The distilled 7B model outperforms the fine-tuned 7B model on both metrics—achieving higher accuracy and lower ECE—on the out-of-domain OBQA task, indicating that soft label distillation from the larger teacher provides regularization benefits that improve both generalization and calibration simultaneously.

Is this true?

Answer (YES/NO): NO